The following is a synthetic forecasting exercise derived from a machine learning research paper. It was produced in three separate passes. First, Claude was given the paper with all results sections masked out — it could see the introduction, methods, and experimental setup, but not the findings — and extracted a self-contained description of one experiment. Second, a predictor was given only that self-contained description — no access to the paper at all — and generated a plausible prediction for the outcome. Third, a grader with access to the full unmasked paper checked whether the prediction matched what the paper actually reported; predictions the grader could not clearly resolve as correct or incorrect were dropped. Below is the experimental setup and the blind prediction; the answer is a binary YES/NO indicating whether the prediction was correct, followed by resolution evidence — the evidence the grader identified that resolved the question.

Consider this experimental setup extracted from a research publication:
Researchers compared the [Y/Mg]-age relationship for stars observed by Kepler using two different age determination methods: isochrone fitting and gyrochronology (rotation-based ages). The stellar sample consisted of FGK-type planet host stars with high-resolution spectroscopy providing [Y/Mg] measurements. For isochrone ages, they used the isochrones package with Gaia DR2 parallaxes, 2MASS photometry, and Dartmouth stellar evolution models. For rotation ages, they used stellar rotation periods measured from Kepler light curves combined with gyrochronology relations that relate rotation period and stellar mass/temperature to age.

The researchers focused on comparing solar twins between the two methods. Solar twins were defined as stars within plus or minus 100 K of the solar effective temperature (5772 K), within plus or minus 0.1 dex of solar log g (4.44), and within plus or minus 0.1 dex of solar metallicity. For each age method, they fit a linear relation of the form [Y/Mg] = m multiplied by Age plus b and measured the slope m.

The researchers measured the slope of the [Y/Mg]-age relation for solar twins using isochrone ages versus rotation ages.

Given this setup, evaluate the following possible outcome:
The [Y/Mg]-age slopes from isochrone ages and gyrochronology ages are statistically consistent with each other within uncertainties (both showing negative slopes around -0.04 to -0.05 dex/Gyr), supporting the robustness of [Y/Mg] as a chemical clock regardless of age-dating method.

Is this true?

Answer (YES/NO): NO